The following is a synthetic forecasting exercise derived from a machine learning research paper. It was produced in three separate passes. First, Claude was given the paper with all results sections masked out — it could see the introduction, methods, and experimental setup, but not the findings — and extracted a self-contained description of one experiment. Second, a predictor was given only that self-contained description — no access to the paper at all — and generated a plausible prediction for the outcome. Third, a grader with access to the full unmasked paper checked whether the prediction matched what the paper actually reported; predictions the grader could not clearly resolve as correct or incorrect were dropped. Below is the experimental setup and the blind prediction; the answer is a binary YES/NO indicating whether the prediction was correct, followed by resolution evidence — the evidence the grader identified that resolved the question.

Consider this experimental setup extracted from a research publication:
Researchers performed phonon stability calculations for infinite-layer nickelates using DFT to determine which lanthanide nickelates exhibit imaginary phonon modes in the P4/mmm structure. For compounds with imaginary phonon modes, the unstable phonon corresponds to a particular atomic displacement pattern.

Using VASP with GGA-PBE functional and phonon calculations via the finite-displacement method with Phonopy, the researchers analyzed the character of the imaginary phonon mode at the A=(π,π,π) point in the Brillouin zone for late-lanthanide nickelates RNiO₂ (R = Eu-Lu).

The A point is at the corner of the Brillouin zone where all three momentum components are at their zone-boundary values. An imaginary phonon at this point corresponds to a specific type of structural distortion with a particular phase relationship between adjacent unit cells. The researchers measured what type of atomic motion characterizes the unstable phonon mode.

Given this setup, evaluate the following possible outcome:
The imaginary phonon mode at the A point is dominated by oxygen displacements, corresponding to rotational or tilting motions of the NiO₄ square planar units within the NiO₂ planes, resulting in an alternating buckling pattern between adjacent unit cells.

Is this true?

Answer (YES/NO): NO